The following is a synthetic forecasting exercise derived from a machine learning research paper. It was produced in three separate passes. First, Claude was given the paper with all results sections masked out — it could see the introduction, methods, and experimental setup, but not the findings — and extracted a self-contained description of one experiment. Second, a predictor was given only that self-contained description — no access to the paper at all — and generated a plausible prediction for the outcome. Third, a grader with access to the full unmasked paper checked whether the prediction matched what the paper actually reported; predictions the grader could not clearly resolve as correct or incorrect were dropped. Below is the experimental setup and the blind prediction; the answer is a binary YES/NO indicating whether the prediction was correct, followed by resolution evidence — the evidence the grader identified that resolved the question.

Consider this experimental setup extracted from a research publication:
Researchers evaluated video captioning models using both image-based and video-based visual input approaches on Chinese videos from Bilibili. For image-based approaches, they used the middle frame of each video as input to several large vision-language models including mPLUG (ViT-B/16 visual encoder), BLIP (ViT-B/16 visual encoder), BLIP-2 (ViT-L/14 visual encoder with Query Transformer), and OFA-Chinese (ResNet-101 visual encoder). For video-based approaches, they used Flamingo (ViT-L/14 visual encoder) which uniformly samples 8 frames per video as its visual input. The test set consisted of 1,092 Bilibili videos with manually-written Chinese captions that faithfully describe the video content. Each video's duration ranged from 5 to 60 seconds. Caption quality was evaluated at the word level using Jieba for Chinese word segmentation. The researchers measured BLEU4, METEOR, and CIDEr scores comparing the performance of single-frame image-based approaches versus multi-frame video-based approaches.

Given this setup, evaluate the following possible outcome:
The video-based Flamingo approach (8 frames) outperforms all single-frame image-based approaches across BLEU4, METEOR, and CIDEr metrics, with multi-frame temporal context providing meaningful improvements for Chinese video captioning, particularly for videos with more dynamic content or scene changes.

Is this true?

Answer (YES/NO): NO